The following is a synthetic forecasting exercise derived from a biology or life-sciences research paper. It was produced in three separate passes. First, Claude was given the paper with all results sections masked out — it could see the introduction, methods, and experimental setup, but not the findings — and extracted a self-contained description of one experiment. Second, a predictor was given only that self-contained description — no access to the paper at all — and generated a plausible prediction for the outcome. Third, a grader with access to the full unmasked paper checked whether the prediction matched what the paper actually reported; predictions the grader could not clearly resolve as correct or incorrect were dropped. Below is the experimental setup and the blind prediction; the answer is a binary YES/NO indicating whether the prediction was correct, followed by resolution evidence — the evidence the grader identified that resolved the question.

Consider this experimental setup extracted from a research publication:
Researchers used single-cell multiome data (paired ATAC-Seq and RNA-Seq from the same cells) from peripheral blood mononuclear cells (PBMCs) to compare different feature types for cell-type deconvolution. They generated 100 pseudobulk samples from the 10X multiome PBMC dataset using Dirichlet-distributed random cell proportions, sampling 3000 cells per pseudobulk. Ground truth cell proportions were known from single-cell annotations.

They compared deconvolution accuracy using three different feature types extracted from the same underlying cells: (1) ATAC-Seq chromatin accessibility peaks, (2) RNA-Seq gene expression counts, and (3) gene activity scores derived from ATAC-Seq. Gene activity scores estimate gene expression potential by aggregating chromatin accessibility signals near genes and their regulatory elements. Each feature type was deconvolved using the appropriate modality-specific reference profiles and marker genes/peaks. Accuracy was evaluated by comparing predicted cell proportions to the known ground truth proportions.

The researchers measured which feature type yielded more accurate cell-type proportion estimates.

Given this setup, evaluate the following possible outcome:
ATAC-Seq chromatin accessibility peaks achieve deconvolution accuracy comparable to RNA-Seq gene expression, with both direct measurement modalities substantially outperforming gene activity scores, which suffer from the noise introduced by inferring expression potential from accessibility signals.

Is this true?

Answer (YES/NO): YES